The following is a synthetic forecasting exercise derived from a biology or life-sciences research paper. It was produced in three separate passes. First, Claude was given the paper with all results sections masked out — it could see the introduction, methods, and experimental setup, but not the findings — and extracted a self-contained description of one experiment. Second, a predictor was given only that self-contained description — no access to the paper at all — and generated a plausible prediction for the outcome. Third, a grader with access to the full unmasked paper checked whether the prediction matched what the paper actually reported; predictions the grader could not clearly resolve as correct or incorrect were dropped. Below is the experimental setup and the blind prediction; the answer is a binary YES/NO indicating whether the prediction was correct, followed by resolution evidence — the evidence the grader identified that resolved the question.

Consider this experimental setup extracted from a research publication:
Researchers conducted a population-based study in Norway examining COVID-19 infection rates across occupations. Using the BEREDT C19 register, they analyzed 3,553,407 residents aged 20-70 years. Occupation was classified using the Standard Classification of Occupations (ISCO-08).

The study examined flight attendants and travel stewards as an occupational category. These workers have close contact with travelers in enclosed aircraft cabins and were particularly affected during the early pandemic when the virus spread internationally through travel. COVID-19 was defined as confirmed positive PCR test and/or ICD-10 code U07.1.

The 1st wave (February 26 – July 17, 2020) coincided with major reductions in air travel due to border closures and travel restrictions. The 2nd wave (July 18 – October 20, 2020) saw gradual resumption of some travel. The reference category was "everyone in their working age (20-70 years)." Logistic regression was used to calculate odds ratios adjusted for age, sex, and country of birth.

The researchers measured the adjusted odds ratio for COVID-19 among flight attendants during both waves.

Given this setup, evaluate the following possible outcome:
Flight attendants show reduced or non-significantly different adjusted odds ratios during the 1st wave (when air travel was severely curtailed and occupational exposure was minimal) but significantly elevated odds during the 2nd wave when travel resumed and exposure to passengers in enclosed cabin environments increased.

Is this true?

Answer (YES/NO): YES